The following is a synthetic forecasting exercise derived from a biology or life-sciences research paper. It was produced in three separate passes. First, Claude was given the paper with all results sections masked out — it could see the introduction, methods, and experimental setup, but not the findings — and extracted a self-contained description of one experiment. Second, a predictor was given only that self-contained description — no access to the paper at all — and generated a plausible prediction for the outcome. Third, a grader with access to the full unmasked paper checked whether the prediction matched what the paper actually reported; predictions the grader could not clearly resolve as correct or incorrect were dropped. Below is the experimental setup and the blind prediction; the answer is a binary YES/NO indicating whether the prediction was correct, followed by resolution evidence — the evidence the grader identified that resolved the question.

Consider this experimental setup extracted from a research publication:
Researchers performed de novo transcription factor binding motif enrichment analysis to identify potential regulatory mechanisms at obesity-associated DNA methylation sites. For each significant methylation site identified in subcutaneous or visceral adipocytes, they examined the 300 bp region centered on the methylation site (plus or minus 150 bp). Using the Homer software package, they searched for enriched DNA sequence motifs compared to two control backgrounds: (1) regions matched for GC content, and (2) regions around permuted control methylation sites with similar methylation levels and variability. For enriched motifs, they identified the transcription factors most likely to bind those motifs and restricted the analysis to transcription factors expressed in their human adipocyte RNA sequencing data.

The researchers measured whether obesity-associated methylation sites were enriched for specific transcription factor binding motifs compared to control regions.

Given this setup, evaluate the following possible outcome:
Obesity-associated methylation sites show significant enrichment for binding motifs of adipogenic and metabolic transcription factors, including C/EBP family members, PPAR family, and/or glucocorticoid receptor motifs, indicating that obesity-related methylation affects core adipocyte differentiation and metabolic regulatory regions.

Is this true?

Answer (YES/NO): NO